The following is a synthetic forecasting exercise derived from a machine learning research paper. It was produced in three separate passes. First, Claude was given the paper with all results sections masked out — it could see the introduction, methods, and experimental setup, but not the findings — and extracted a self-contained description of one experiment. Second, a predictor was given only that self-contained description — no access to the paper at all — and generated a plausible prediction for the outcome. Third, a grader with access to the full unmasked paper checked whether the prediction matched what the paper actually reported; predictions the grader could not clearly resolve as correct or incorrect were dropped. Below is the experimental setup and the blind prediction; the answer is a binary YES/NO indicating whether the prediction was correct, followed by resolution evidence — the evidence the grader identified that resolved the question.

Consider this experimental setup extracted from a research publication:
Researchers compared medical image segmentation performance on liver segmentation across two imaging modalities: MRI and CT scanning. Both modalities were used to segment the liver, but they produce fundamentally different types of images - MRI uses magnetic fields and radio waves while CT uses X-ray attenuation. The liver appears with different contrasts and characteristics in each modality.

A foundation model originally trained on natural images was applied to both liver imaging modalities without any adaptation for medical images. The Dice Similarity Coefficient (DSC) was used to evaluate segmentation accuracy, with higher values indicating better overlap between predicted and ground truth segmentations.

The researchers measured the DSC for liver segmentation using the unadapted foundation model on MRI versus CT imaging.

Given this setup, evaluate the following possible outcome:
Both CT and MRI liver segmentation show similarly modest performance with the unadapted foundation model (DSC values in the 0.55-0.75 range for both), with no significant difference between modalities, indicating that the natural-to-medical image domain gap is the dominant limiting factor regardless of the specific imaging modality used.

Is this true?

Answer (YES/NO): NO